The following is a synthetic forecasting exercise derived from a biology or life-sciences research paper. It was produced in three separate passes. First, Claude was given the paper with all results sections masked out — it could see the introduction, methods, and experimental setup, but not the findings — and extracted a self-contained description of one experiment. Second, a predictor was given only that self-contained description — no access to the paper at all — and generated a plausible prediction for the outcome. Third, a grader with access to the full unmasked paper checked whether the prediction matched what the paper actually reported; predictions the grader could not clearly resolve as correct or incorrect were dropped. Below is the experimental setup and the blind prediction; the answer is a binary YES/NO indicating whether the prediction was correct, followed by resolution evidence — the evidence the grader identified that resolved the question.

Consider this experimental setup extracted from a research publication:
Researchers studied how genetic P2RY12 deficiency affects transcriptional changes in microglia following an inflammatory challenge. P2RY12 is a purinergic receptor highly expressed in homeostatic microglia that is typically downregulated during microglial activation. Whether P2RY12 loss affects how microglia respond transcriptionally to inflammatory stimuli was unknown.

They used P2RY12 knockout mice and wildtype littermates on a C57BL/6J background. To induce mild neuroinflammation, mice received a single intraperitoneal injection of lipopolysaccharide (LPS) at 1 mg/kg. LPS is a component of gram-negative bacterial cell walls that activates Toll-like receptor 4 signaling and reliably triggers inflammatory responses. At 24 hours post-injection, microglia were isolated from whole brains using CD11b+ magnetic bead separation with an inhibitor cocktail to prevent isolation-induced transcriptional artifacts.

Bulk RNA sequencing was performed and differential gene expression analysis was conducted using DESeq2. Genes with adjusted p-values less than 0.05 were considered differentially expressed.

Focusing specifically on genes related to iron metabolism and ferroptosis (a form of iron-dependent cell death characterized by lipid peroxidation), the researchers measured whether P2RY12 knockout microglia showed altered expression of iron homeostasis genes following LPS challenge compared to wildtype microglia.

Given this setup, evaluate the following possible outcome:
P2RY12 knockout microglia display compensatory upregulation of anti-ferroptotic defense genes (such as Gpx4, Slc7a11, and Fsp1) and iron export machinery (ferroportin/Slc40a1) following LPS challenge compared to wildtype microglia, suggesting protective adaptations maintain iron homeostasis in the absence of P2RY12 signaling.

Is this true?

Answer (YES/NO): NO